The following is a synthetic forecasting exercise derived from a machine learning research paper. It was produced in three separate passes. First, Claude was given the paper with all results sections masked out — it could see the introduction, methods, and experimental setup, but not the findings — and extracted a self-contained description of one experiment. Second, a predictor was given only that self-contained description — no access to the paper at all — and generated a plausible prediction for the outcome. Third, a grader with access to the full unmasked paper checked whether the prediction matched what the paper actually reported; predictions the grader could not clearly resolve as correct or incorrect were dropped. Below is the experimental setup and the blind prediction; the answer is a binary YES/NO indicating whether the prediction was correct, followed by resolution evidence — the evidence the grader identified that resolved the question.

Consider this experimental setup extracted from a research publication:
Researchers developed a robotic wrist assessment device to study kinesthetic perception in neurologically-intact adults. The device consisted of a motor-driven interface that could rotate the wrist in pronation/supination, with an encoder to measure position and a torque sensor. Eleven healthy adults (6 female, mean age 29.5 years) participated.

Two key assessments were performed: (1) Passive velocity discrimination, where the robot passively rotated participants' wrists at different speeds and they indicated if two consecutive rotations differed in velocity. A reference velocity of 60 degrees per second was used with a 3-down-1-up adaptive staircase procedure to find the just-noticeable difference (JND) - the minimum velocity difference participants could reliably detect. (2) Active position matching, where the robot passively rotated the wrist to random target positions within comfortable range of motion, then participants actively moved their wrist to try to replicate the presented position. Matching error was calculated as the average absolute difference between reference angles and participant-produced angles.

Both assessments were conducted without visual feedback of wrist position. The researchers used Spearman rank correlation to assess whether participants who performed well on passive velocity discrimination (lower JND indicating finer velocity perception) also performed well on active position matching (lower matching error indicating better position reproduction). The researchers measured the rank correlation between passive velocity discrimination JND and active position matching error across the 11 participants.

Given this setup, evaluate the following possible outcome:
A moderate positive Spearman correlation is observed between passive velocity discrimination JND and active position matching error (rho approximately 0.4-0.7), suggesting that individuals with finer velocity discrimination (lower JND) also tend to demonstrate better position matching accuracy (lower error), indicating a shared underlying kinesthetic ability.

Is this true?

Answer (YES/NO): NO